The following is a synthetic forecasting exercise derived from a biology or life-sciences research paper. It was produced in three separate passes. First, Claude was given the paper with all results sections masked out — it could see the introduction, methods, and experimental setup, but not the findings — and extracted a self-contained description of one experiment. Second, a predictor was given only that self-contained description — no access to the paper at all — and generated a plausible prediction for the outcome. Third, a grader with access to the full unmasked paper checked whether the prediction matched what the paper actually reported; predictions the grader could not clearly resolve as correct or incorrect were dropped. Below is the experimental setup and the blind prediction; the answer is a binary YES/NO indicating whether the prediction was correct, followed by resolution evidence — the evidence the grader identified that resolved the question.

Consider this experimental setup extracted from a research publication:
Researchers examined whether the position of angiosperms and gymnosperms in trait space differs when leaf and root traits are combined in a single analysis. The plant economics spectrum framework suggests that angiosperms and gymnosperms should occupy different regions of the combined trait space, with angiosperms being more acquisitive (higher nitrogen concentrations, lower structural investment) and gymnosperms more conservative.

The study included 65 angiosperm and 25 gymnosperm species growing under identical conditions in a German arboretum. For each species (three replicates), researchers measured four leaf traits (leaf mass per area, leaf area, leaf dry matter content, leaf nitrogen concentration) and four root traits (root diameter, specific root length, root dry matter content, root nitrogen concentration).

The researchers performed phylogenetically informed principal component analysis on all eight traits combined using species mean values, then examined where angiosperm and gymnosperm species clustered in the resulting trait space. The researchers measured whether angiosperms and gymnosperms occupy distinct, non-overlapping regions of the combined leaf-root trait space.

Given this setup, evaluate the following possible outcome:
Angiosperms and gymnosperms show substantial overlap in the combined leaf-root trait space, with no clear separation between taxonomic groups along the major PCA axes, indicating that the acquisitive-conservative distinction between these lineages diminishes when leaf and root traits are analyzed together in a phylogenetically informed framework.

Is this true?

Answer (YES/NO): NO